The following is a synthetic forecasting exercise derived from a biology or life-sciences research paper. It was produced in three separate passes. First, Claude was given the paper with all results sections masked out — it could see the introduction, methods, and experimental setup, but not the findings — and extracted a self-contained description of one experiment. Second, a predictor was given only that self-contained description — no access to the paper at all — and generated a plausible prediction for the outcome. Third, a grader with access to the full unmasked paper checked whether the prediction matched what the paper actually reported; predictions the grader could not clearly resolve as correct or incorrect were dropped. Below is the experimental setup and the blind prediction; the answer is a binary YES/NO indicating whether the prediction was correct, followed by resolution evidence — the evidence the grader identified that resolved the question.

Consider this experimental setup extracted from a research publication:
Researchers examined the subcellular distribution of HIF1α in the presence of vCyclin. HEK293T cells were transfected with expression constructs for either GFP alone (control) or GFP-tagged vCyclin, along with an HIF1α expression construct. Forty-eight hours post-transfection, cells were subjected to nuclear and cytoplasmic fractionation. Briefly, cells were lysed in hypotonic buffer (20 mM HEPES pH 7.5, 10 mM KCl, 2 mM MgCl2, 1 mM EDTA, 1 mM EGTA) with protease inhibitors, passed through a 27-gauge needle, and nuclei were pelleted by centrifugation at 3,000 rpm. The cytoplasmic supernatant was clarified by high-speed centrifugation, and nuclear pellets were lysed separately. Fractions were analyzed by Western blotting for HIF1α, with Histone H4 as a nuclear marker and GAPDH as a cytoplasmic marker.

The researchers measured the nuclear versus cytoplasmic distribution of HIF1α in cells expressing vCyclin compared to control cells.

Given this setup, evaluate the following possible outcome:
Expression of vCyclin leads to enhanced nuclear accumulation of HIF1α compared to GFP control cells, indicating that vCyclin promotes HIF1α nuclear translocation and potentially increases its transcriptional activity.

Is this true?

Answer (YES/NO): NO